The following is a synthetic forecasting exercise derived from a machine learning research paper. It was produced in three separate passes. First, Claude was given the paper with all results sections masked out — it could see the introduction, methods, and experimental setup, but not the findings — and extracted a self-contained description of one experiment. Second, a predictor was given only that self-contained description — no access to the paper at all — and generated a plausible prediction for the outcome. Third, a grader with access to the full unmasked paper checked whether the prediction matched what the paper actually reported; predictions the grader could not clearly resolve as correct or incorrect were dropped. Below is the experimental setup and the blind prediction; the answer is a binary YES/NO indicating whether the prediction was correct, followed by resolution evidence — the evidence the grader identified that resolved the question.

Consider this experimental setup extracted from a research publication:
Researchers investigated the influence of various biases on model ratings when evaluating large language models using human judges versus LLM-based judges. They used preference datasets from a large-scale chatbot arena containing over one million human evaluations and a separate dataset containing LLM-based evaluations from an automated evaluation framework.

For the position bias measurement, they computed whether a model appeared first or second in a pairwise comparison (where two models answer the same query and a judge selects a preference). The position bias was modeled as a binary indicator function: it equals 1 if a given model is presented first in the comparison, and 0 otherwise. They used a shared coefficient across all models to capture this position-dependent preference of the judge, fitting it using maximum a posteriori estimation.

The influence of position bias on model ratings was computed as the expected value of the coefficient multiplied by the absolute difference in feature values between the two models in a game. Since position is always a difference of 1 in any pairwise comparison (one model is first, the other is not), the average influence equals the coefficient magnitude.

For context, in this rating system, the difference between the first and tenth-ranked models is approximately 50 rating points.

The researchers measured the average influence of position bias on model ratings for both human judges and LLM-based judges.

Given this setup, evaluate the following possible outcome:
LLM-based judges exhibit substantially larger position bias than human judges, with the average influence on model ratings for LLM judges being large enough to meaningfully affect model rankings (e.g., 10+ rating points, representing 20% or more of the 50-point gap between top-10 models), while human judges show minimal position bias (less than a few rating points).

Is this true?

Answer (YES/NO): YES